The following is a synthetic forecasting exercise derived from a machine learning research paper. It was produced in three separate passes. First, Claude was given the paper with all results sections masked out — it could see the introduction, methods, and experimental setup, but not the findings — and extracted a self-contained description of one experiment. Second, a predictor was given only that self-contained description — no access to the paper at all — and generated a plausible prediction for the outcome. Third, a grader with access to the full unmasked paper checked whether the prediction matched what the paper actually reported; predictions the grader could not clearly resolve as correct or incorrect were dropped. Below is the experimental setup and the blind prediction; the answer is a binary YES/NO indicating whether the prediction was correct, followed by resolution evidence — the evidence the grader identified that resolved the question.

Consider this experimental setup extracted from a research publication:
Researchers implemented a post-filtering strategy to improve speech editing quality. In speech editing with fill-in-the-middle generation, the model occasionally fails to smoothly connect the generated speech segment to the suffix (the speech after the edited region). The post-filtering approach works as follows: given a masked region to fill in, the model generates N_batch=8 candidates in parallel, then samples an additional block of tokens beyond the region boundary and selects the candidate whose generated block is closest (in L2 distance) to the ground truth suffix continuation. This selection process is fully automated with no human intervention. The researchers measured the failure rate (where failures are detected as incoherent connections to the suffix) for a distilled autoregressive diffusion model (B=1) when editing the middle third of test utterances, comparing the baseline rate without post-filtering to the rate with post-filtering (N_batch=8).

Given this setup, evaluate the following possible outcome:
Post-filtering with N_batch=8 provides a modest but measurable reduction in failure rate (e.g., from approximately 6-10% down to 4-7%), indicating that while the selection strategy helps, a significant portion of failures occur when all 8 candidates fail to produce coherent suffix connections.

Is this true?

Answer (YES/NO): NO